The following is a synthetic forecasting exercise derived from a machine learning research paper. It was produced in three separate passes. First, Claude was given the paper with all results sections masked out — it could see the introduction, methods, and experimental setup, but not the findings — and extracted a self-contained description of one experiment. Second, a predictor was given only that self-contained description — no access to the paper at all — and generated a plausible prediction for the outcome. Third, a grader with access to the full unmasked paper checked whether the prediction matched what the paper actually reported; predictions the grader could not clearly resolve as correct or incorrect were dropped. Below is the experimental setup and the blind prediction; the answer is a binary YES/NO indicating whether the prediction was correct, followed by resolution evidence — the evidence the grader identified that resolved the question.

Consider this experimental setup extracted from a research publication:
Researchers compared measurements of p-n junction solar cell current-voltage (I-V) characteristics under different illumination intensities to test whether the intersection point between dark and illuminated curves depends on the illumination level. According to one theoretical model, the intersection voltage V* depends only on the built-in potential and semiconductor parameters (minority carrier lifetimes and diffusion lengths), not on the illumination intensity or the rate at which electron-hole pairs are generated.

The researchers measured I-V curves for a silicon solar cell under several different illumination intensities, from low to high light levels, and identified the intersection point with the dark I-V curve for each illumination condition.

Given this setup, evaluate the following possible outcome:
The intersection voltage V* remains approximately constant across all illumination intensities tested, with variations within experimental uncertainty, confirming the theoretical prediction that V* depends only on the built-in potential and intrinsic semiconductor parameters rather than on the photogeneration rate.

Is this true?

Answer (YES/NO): YES